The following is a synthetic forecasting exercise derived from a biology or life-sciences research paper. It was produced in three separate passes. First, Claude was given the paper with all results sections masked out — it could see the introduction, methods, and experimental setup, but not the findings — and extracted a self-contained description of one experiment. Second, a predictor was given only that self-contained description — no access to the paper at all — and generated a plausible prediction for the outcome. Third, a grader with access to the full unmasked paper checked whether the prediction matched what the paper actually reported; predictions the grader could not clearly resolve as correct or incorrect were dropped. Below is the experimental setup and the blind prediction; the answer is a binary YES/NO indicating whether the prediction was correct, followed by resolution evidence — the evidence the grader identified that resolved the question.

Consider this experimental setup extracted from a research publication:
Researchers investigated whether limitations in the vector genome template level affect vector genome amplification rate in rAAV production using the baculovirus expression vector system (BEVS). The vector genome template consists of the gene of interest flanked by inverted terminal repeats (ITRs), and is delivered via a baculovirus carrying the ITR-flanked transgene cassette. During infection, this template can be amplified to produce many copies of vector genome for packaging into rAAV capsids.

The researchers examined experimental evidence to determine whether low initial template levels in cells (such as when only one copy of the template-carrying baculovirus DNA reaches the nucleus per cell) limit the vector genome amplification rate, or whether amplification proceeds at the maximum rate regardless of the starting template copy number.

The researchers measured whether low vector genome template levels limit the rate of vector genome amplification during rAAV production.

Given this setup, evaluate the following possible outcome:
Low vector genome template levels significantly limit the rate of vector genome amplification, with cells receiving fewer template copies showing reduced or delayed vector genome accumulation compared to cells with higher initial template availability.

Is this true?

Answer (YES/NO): NO